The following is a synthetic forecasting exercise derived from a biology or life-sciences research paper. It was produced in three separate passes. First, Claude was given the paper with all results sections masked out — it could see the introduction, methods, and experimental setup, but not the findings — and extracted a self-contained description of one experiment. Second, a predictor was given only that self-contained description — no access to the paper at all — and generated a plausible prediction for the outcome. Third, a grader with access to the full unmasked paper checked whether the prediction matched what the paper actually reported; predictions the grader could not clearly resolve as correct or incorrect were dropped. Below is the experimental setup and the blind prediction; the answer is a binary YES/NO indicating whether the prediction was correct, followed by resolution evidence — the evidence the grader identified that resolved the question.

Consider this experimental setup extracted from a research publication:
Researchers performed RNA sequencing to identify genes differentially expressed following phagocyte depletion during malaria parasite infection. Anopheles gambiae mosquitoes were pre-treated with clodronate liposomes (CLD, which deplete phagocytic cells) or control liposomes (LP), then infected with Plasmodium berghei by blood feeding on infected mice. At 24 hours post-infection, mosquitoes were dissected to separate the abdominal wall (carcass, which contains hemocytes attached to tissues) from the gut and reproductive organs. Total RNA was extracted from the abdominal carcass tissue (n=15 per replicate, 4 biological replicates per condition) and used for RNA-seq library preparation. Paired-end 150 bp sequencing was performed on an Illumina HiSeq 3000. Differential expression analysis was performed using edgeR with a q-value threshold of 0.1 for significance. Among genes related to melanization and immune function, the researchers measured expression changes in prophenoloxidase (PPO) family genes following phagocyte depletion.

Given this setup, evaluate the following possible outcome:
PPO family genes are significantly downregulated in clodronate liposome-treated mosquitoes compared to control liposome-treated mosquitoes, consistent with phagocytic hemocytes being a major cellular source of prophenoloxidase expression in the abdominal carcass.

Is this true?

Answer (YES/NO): YES